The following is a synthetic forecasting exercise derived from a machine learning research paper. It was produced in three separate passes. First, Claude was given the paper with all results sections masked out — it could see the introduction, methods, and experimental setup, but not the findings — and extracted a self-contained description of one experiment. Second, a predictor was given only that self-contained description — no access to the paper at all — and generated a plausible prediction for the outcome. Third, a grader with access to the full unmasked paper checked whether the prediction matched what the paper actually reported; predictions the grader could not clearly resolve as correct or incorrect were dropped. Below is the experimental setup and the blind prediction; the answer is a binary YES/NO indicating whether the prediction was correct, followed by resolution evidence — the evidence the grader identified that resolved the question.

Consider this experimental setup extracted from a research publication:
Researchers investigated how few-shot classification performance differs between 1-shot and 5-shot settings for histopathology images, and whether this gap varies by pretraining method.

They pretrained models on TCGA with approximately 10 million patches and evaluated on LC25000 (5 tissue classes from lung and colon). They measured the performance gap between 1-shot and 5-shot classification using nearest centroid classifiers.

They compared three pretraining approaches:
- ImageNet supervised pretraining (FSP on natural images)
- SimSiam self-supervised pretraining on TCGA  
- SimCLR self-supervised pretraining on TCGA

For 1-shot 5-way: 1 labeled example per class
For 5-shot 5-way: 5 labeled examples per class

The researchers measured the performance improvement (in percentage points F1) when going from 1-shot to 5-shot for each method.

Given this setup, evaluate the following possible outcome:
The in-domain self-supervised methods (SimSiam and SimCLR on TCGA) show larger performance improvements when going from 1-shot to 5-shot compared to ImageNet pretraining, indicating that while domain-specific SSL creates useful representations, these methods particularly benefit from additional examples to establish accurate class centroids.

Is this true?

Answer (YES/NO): NO